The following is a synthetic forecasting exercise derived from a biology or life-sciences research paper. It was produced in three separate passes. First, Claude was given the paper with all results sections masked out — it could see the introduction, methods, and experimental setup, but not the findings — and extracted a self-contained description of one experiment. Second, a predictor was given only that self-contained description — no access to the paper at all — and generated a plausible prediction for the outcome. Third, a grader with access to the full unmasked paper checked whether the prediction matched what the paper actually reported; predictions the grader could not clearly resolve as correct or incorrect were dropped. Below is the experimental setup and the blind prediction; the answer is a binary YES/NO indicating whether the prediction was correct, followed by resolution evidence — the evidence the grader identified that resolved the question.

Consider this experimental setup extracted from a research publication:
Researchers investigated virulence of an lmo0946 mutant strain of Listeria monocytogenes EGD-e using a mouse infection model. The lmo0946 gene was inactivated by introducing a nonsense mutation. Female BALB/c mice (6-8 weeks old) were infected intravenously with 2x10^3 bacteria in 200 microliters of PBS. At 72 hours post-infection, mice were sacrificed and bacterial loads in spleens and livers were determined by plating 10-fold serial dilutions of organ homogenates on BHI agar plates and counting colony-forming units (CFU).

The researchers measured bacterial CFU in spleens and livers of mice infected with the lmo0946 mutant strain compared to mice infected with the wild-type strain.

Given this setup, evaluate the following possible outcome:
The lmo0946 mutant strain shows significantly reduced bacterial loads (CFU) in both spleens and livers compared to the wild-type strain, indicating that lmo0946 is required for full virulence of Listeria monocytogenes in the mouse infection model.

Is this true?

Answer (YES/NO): YES